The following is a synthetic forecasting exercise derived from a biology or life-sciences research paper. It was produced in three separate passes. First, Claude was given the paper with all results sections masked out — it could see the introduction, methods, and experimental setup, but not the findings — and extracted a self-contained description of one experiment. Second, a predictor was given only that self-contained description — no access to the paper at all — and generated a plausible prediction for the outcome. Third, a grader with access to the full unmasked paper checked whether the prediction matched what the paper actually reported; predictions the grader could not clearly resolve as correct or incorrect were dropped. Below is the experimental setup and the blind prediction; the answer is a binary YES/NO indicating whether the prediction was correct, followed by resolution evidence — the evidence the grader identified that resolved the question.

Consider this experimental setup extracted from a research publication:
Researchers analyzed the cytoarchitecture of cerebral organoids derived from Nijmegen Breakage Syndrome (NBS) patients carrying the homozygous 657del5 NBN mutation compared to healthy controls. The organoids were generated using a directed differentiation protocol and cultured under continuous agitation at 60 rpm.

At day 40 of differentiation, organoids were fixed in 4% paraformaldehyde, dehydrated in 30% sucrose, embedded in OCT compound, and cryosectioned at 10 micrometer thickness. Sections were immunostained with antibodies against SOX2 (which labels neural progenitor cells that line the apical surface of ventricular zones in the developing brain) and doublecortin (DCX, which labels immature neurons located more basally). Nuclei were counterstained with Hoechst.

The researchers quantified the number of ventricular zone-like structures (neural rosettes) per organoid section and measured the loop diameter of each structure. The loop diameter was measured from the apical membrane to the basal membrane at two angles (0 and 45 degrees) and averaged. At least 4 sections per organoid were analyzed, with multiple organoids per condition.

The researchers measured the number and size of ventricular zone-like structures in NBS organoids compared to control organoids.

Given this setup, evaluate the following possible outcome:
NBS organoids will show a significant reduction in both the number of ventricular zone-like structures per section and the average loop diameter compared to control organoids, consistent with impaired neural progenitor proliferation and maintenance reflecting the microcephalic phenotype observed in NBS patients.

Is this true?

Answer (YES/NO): NO